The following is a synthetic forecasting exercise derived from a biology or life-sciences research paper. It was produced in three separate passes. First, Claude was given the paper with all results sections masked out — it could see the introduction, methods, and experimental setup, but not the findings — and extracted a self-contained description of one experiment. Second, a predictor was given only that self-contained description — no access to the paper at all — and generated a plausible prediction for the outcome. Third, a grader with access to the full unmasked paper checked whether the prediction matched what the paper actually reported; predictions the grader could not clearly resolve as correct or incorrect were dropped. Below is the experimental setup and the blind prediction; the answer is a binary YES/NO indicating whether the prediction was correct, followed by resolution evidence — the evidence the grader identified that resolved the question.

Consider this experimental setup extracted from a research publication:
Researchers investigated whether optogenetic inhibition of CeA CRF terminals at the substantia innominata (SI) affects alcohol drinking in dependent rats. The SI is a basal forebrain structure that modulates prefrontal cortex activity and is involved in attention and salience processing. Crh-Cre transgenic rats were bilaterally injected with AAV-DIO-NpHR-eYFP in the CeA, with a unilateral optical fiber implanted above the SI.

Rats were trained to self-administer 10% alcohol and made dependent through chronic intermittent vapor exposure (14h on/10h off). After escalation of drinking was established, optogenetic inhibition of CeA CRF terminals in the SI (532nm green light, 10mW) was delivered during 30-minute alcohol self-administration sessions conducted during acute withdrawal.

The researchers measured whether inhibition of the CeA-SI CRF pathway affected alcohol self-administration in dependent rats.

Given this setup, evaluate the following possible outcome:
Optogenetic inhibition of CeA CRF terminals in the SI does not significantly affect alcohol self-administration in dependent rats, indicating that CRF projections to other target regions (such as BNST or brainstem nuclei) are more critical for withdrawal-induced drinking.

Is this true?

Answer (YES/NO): YES